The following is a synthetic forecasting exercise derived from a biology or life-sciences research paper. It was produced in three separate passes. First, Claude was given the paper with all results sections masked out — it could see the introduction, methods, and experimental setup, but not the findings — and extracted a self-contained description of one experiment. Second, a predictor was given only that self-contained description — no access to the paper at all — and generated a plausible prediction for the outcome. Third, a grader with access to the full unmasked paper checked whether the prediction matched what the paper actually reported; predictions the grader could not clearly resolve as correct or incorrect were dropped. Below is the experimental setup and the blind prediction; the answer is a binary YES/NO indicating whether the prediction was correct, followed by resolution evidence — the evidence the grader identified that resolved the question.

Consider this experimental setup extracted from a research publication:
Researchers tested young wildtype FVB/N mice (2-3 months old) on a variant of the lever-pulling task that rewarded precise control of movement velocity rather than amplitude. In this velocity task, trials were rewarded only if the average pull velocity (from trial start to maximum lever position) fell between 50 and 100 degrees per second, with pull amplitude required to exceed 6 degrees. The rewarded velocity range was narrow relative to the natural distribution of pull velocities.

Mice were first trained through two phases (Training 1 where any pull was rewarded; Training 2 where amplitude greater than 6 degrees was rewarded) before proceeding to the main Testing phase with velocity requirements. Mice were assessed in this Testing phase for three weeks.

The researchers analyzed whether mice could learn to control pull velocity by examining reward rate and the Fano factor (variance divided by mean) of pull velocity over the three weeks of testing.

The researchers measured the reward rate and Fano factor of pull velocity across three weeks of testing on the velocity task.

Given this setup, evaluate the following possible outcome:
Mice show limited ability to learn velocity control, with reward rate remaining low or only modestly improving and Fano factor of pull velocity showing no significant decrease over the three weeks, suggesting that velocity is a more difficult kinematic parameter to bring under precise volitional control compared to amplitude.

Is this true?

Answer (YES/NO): NO